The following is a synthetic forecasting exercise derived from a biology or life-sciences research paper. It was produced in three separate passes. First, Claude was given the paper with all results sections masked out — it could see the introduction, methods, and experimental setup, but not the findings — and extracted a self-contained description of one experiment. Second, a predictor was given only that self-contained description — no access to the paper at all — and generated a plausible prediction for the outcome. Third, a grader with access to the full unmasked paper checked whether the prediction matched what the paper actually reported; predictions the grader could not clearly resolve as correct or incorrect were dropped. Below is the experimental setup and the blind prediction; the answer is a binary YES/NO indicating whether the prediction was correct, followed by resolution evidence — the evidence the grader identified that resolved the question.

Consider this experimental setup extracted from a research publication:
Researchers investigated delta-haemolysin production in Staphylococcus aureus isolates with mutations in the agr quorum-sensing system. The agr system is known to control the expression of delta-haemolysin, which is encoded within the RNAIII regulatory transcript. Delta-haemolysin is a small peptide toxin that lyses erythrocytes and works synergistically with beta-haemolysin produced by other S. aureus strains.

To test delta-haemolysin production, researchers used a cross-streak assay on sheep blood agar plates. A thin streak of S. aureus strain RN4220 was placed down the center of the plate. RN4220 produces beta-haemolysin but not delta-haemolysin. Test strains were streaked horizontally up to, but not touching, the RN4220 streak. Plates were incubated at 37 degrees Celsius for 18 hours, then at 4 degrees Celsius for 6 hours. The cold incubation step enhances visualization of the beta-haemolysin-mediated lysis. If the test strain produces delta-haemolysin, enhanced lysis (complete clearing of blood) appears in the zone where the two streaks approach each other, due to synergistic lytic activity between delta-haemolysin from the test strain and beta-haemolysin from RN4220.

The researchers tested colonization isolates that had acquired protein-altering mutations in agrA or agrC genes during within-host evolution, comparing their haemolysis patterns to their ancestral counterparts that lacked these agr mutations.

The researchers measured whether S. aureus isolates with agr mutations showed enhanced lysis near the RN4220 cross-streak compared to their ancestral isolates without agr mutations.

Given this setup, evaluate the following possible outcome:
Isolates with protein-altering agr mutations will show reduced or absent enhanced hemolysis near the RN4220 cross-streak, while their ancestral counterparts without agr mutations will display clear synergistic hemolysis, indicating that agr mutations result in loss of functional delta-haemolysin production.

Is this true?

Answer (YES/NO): YES